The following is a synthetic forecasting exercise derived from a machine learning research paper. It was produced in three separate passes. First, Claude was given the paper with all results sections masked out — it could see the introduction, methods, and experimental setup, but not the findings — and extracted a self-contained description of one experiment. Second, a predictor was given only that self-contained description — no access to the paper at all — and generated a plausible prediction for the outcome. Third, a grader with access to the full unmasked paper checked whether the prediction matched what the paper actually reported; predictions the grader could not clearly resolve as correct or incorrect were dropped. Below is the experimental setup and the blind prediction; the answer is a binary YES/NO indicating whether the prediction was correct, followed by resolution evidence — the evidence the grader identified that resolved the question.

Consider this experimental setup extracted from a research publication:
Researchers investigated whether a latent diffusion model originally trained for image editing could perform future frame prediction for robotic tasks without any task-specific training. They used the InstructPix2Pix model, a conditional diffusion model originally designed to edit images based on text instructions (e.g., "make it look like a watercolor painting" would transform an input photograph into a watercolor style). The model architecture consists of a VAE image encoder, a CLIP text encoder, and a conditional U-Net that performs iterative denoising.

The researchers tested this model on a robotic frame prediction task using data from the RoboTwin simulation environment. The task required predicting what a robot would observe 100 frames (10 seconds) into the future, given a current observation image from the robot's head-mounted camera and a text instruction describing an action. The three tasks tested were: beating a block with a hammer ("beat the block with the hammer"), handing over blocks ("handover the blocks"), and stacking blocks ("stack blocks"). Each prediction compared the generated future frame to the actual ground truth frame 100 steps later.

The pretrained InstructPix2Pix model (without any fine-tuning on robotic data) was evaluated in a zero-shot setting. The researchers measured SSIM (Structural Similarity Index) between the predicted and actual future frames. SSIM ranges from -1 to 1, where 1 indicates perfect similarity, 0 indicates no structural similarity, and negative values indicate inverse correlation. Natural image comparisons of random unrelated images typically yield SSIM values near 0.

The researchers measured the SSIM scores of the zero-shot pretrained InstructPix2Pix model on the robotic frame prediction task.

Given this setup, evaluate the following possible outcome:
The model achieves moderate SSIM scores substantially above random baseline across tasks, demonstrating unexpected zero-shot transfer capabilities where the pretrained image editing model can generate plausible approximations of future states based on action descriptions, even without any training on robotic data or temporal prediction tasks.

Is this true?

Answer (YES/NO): YES